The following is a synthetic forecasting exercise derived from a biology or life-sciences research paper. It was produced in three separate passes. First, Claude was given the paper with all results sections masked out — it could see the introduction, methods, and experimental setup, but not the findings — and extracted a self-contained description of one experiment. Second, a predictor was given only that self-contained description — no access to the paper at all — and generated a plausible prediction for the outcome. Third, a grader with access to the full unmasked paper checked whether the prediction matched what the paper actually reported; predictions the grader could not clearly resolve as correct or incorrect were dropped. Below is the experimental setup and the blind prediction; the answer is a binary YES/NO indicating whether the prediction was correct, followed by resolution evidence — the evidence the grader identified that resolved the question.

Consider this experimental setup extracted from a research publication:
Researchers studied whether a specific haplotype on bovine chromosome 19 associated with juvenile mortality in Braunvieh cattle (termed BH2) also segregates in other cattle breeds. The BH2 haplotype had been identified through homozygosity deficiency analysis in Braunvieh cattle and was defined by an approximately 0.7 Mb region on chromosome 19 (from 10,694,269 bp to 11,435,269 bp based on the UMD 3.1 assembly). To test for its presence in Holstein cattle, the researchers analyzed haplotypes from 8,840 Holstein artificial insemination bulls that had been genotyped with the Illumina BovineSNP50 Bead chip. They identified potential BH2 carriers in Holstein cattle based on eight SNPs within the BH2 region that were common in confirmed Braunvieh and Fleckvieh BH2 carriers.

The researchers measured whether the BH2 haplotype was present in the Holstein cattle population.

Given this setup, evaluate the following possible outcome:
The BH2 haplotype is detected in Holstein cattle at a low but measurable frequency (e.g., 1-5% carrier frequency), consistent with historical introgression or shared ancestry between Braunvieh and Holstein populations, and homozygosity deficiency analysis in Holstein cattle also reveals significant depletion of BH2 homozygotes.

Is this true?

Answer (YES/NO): NO